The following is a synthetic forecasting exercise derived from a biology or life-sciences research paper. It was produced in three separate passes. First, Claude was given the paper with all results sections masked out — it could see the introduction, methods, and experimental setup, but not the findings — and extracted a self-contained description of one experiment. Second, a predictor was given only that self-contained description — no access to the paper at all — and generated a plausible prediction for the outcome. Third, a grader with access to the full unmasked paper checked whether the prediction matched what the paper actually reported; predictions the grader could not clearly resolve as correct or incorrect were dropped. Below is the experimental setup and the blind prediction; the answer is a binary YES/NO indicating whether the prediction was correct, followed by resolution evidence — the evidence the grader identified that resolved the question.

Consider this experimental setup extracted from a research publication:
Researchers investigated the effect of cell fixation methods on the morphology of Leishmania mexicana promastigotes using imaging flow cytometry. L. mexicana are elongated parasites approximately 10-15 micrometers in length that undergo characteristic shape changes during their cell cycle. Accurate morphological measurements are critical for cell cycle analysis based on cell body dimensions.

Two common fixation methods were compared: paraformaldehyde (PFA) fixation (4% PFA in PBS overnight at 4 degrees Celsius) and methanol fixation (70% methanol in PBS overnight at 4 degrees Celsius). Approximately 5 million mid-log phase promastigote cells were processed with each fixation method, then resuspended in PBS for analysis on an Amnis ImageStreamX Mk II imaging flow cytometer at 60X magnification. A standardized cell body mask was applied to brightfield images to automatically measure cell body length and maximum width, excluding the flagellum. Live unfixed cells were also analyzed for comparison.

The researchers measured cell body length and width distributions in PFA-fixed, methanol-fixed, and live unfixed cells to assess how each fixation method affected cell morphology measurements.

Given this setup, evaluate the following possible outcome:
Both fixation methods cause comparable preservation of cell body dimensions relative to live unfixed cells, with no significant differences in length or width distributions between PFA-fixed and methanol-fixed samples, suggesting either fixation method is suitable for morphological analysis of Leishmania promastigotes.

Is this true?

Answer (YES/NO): NO